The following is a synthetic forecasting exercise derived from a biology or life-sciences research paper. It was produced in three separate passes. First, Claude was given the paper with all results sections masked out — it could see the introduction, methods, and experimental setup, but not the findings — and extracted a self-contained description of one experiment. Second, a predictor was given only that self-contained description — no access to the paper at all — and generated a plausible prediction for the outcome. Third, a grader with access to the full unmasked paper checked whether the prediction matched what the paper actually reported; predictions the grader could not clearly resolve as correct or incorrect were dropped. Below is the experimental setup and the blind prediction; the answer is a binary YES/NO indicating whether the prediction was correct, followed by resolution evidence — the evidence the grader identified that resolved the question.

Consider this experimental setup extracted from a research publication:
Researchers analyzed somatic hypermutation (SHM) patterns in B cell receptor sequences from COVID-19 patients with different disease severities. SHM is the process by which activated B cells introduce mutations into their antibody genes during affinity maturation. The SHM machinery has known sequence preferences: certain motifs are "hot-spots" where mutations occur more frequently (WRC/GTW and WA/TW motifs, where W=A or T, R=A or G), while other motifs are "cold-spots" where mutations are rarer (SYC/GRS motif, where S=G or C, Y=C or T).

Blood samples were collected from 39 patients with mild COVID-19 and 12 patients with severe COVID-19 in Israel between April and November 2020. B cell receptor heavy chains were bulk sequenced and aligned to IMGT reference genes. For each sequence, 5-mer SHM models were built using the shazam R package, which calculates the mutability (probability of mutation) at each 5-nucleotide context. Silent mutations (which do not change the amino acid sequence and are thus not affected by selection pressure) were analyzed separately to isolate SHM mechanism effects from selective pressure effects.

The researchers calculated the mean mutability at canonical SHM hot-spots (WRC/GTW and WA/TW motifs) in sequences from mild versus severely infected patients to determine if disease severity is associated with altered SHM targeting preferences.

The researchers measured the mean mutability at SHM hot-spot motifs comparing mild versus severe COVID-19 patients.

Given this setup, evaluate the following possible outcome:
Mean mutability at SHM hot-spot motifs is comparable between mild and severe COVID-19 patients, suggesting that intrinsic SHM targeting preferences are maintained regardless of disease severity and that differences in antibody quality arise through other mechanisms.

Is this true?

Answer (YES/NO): NO